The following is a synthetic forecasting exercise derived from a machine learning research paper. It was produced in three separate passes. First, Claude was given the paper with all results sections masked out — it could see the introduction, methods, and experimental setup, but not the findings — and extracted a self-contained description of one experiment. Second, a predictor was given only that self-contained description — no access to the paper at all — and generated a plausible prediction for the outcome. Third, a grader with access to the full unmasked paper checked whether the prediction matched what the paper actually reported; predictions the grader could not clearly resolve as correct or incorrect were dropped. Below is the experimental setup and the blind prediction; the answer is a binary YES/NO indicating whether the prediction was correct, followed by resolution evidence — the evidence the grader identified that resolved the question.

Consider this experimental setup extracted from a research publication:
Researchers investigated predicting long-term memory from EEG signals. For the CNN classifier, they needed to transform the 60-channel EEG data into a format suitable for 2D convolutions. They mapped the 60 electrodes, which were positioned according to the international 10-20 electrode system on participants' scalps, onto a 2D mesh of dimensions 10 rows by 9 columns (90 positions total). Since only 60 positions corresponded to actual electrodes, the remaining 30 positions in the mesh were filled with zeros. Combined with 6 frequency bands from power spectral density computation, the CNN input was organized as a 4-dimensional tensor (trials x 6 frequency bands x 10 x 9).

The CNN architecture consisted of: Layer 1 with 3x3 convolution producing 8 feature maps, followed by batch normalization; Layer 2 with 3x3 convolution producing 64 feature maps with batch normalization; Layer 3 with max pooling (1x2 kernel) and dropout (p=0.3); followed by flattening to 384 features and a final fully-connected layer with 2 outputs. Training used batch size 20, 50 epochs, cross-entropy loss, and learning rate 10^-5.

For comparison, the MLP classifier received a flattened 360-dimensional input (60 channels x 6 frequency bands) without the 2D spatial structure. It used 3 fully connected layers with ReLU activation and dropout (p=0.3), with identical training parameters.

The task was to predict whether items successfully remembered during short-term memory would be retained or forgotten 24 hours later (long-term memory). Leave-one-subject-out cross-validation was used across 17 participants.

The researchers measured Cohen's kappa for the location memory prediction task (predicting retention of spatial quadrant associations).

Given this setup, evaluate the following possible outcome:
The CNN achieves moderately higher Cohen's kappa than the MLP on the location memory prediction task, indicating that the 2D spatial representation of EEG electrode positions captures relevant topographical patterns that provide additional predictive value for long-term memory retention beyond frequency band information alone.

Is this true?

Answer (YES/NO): NO